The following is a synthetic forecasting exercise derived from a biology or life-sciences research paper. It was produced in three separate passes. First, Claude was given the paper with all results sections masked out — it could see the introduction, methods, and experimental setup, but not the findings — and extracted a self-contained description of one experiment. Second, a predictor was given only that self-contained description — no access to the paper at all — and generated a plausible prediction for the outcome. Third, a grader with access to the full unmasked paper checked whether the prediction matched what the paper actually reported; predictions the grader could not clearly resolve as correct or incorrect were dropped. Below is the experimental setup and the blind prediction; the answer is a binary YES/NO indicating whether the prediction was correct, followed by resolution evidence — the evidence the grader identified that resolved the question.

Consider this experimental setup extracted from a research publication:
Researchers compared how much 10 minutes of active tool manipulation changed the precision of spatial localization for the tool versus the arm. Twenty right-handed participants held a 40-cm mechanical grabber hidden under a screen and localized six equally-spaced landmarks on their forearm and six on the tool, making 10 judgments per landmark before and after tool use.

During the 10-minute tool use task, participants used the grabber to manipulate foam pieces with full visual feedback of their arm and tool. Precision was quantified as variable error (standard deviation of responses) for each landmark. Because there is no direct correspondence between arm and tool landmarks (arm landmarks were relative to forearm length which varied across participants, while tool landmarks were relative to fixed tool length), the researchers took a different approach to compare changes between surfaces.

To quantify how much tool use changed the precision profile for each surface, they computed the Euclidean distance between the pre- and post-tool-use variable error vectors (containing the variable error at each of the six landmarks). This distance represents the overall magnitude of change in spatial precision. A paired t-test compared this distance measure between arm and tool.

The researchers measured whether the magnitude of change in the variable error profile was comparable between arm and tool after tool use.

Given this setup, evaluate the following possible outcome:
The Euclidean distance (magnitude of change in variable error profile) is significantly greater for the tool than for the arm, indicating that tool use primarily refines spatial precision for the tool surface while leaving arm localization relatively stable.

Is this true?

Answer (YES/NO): YES